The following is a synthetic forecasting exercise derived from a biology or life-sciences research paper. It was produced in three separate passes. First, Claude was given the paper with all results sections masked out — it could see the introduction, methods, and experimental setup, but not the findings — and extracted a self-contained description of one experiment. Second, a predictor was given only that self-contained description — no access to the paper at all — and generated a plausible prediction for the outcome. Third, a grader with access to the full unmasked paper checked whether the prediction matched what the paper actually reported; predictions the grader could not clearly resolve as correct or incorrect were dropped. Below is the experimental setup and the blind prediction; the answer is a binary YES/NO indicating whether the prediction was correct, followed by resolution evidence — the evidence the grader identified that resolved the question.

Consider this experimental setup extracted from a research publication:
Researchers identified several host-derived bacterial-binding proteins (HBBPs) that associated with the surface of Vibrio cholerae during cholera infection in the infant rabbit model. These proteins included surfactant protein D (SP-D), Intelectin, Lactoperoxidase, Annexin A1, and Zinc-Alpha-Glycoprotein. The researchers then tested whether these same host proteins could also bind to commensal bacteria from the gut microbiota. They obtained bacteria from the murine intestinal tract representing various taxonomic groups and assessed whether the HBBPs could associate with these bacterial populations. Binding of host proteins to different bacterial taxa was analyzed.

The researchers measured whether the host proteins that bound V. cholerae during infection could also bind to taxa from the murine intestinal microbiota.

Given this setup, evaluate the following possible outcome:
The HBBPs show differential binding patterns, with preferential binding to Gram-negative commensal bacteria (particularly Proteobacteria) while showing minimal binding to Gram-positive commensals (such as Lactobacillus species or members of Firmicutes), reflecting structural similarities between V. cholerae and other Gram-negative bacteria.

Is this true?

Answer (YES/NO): NO